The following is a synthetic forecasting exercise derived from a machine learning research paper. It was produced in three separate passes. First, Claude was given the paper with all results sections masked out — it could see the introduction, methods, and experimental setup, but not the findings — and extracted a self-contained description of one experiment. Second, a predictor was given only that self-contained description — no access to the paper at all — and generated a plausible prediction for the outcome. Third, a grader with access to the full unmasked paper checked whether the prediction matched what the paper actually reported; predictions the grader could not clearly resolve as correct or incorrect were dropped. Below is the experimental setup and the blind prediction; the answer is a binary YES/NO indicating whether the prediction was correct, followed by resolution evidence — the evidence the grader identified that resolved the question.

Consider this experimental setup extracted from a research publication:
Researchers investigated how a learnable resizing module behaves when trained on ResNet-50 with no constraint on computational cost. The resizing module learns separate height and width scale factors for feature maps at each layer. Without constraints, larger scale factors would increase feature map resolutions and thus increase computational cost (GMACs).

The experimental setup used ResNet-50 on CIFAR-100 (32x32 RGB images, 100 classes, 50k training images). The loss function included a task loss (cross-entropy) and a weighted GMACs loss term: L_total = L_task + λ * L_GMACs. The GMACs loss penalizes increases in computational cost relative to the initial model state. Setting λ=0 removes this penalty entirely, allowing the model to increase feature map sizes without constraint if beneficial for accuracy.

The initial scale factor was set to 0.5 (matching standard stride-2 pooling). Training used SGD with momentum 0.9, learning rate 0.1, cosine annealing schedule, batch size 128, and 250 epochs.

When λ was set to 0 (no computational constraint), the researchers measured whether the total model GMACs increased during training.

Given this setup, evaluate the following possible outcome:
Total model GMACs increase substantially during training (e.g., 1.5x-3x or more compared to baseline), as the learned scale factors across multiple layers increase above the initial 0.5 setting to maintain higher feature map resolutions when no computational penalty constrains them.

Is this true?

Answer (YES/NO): NO